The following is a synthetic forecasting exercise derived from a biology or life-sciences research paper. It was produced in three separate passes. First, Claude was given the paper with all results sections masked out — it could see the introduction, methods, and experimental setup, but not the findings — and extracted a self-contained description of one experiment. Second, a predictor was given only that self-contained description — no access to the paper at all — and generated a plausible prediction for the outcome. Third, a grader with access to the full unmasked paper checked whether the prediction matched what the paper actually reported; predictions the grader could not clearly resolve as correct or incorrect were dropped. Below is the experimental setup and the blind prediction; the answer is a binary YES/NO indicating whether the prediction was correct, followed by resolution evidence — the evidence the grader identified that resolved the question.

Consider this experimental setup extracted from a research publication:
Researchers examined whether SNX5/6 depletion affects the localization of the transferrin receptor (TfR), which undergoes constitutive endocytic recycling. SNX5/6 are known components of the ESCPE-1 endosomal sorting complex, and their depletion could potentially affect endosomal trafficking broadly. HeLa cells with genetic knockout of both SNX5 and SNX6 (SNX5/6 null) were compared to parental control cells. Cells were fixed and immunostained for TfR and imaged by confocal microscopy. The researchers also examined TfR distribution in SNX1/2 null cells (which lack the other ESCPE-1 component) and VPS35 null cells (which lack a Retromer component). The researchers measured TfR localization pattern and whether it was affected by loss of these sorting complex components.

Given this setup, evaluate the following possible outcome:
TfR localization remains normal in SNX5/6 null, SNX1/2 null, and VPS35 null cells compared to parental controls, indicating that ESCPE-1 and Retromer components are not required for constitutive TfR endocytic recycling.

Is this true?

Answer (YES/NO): NO